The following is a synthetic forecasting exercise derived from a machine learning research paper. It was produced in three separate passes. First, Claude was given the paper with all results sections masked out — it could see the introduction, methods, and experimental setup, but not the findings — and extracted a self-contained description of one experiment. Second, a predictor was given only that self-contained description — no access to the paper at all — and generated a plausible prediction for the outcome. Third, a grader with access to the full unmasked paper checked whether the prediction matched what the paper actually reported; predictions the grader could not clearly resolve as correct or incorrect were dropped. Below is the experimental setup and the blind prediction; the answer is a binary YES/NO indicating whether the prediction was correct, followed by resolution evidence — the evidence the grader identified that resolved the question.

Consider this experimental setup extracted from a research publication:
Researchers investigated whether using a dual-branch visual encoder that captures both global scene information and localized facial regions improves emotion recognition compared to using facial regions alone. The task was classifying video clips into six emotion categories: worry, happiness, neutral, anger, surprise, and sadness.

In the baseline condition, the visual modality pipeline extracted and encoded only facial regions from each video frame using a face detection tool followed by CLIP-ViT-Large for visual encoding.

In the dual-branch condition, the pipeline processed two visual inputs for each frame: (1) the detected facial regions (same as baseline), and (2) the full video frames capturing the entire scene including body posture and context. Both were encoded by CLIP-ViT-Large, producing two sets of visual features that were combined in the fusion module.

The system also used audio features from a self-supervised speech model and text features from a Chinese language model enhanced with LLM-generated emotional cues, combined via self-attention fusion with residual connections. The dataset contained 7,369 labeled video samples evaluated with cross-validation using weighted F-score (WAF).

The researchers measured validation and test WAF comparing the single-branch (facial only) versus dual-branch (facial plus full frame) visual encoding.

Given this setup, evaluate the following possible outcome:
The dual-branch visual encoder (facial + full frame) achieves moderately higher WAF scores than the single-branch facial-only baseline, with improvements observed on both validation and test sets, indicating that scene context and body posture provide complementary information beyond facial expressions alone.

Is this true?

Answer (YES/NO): NO